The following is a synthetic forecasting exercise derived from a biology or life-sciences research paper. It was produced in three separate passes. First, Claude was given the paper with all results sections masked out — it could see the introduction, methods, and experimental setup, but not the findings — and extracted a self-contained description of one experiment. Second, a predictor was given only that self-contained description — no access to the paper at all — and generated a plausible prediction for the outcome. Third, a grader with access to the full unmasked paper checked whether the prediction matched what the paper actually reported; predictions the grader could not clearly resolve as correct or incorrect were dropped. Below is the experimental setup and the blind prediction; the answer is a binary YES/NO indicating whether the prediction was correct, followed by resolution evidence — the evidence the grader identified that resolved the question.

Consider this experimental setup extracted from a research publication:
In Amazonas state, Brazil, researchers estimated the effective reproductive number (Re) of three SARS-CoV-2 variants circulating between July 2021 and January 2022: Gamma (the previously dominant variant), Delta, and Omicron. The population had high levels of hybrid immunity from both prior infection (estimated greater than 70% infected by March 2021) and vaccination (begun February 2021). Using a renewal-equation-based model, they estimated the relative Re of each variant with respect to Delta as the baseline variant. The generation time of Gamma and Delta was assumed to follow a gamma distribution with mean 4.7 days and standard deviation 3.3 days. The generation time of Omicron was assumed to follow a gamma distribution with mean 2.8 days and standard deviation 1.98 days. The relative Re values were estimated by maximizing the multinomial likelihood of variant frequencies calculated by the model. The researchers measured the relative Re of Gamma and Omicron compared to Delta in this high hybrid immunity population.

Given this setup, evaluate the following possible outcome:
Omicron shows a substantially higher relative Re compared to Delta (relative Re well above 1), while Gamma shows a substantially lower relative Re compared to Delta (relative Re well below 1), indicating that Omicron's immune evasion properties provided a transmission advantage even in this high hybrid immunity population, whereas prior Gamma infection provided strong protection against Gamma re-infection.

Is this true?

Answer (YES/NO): YES